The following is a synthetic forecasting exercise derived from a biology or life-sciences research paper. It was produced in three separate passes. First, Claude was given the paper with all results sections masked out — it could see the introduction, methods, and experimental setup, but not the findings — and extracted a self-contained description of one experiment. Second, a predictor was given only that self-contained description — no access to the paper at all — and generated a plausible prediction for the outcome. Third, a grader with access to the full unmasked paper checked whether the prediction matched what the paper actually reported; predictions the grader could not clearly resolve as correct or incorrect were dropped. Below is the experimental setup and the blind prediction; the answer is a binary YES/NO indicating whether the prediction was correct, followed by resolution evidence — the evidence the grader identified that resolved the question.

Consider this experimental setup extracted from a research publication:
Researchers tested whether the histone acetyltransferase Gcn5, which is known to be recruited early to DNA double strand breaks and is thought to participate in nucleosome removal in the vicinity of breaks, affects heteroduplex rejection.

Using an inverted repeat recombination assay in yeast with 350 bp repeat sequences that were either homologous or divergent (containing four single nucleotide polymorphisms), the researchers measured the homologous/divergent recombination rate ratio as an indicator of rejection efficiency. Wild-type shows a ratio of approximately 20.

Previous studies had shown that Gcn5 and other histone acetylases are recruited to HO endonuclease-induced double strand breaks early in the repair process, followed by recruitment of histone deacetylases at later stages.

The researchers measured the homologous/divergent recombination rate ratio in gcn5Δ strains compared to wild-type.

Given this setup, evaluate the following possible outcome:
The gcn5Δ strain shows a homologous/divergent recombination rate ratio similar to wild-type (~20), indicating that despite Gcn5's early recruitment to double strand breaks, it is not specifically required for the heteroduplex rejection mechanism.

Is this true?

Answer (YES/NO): YES